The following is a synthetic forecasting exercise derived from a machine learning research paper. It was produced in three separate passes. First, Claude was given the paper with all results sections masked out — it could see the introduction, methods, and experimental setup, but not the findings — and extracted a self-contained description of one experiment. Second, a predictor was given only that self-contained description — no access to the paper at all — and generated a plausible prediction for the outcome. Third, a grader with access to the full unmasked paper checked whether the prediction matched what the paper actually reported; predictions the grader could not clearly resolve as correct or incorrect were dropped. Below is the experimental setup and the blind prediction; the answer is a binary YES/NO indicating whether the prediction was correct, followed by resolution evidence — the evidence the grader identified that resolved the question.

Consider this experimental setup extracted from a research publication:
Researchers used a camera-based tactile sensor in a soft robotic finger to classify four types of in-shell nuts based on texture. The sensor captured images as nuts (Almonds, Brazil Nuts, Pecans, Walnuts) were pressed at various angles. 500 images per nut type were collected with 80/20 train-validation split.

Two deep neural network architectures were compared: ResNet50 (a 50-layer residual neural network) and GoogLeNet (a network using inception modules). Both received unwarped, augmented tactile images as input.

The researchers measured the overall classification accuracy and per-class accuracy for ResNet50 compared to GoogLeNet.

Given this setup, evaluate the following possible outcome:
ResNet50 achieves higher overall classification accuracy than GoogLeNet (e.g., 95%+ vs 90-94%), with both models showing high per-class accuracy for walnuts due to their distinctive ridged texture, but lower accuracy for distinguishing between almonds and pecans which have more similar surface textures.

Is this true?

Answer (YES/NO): NO